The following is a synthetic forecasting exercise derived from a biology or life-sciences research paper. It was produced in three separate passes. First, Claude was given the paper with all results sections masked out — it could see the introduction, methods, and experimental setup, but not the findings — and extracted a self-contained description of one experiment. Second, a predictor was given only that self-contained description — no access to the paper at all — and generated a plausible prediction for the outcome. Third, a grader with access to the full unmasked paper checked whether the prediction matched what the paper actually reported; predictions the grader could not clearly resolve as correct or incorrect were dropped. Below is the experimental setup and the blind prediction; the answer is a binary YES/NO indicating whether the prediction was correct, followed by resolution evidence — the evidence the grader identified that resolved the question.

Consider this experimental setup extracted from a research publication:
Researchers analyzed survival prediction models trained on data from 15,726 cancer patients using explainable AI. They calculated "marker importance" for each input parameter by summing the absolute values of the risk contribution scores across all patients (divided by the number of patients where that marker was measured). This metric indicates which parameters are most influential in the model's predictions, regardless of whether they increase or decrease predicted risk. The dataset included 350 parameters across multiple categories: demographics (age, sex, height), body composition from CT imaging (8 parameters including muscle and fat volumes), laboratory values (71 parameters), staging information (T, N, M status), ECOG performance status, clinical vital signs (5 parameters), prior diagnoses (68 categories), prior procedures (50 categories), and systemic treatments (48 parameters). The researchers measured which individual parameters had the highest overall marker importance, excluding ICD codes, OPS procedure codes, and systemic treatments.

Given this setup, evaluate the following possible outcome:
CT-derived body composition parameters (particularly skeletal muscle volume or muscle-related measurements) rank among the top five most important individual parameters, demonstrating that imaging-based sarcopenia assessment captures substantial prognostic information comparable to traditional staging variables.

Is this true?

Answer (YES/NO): NO